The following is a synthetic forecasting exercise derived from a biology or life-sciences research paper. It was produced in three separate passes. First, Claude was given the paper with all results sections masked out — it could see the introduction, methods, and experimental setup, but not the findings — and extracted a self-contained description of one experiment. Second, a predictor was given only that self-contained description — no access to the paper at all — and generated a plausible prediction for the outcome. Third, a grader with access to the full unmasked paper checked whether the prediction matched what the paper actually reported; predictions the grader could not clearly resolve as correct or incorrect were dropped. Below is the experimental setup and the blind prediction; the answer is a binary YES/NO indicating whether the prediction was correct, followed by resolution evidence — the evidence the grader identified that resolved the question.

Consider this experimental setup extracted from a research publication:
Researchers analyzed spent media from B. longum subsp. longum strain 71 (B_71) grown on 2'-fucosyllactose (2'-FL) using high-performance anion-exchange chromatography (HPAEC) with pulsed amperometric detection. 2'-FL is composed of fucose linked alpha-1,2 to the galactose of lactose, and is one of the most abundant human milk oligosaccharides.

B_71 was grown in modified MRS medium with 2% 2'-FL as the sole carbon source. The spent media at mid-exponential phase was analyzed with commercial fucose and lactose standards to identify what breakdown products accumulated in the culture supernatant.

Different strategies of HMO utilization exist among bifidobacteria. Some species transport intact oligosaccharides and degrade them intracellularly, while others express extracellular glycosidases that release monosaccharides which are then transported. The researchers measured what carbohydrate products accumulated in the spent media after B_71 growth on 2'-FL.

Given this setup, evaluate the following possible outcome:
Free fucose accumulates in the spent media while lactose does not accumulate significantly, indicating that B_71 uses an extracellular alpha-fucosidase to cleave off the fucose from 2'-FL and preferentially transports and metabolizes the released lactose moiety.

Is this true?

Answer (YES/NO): NO